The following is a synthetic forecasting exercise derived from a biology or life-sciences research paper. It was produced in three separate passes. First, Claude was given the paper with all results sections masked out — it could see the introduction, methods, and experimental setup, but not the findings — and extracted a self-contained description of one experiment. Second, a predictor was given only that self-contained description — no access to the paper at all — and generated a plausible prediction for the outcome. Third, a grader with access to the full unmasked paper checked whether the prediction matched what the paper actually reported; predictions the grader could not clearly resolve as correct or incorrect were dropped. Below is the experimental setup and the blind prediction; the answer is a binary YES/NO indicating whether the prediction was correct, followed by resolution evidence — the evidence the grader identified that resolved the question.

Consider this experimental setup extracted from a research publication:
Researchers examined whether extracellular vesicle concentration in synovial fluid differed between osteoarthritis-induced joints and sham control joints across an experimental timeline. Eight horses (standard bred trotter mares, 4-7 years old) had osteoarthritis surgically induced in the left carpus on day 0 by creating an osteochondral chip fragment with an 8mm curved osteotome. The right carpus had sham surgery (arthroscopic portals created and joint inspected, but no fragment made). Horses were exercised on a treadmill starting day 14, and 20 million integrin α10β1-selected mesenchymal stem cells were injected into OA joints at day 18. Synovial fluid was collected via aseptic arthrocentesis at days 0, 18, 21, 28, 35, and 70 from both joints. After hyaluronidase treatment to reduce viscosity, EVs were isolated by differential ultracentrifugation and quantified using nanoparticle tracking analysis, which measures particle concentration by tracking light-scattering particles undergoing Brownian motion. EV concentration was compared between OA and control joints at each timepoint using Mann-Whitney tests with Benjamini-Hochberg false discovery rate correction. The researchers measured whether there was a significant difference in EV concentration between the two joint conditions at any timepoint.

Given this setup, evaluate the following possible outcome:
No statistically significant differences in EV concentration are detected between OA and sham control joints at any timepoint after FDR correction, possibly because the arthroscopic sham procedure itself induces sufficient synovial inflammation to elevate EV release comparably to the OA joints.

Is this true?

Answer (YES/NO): YES